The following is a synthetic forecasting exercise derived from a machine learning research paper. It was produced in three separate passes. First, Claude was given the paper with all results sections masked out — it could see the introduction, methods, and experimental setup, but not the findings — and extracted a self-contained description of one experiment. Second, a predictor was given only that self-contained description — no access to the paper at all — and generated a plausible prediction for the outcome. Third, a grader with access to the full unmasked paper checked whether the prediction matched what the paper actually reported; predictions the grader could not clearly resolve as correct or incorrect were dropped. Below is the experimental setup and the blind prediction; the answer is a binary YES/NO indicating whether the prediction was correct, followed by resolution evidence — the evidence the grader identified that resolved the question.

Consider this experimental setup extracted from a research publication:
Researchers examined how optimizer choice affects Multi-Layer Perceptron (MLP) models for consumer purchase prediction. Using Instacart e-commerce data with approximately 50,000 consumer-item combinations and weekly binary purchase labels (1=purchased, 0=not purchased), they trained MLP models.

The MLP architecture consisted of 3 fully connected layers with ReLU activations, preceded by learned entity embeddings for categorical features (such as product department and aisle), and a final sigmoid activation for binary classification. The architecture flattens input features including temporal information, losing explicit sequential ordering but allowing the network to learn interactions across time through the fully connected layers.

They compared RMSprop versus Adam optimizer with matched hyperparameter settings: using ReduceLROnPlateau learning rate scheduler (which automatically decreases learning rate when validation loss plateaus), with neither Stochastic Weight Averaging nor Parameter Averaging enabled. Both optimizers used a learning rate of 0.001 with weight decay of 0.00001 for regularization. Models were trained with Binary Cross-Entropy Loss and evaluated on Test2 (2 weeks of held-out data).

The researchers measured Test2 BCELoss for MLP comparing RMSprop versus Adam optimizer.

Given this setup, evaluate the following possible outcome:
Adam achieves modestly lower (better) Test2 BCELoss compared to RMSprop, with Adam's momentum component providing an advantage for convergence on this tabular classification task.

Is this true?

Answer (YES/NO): NO